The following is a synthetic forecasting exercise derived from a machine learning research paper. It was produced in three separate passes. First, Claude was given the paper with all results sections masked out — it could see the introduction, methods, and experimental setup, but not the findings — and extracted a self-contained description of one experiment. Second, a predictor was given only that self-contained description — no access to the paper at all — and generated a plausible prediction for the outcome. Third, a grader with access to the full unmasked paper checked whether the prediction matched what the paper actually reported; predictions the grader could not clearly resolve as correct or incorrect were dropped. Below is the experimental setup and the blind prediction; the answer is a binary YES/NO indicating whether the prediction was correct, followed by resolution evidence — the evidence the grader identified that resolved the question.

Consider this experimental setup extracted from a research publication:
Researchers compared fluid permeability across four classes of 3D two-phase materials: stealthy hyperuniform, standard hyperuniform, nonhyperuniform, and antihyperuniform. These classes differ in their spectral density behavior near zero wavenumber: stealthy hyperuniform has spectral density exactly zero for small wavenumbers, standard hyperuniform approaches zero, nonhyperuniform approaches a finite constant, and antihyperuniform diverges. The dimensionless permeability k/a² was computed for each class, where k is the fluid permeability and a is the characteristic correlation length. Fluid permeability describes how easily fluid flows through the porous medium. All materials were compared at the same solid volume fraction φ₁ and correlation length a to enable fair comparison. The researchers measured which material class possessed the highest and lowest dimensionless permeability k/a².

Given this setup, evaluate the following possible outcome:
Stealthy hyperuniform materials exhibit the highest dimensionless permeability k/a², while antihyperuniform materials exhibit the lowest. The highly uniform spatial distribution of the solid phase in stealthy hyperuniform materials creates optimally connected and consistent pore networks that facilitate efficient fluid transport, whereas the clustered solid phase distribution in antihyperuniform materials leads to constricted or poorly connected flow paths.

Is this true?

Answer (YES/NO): NO